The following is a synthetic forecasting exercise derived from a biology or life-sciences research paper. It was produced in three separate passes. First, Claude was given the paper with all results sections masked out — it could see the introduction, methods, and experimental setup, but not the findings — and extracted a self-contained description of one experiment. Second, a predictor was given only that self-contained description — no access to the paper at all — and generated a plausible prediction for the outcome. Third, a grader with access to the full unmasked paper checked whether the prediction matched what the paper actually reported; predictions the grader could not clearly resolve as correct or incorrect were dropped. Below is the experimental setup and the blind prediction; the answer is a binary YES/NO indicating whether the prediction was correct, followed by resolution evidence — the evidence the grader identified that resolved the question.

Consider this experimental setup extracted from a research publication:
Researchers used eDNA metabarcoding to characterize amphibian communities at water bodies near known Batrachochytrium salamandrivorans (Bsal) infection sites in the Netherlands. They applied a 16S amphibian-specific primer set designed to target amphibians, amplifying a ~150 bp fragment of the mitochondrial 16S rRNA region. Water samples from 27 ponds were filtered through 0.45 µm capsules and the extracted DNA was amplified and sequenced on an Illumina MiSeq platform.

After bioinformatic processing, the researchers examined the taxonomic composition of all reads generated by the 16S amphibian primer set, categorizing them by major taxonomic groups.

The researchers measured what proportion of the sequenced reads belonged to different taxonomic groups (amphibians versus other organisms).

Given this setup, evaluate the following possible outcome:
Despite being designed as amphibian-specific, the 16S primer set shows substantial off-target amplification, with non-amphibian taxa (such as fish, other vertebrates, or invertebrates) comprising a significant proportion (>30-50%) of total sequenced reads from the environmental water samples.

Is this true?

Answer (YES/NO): YES